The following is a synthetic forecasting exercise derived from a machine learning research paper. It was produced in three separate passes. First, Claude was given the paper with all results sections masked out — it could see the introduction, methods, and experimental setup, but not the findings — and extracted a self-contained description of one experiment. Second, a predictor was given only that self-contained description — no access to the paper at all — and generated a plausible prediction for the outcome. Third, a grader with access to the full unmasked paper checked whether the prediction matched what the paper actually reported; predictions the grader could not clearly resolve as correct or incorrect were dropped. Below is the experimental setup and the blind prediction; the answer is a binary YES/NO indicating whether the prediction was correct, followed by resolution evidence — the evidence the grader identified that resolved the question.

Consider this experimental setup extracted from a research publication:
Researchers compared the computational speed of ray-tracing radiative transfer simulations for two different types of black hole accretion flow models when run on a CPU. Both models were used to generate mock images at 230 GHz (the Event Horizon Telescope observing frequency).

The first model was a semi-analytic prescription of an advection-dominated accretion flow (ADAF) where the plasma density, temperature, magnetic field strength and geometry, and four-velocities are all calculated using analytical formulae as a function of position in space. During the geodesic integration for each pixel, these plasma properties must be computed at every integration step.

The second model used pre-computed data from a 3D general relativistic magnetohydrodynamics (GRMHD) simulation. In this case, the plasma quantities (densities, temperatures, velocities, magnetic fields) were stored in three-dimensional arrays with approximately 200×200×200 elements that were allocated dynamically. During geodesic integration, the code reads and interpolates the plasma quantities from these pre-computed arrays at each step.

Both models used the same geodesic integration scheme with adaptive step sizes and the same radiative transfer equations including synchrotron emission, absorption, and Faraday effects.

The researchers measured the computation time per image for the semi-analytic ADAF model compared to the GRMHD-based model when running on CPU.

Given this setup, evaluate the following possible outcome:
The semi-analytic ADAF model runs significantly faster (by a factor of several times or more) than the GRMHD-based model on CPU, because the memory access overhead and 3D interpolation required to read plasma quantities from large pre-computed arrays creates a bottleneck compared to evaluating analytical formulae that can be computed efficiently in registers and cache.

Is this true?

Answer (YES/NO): NO